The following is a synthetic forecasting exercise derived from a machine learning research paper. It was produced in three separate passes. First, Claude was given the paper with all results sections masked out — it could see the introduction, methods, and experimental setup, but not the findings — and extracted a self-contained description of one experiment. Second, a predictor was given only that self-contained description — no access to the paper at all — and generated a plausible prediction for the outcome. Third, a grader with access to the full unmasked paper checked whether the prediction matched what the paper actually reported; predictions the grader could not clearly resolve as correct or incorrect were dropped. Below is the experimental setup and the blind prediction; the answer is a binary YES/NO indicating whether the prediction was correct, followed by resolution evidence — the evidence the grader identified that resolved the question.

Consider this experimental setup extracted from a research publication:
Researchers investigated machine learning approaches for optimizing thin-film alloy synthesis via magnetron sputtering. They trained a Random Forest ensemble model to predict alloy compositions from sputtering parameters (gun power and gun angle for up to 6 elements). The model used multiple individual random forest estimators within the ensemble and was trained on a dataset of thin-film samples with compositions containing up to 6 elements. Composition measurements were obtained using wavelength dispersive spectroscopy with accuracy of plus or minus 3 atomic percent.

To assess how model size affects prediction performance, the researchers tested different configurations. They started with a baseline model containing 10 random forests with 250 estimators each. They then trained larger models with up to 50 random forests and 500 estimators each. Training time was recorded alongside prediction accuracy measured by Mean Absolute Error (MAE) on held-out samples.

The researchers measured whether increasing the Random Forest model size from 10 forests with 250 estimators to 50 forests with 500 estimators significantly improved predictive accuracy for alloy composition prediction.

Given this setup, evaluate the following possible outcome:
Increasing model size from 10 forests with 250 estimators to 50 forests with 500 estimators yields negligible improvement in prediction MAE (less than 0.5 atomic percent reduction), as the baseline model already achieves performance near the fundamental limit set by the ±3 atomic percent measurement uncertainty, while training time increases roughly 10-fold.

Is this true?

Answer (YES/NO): NO